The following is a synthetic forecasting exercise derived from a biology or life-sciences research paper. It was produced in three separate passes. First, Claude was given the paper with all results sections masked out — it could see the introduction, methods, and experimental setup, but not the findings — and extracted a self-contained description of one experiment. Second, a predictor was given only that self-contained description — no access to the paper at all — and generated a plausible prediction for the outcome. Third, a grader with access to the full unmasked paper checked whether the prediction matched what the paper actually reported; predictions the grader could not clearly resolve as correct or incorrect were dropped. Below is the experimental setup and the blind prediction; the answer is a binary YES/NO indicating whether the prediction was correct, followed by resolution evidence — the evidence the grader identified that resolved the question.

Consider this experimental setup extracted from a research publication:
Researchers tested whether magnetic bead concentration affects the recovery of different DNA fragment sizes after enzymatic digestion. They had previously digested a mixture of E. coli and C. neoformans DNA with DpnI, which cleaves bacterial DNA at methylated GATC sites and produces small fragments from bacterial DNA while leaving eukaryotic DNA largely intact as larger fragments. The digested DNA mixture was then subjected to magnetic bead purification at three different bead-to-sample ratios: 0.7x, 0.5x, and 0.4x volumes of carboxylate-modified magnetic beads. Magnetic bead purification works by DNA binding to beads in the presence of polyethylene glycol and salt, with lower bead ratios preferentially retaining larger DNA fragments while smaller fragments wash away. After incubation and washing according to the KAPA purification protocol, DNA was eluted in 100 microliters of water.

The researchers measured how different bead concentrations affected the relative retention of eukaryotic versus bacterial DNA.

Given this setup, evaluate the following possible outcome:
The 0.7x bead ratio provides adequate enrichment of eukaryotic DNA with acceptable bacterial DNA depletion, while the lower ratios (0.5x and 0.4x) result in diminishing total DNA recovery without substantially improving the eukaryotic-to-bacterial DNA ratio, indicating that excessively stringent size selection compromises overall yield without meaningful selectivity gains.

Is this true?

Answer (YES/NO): YES